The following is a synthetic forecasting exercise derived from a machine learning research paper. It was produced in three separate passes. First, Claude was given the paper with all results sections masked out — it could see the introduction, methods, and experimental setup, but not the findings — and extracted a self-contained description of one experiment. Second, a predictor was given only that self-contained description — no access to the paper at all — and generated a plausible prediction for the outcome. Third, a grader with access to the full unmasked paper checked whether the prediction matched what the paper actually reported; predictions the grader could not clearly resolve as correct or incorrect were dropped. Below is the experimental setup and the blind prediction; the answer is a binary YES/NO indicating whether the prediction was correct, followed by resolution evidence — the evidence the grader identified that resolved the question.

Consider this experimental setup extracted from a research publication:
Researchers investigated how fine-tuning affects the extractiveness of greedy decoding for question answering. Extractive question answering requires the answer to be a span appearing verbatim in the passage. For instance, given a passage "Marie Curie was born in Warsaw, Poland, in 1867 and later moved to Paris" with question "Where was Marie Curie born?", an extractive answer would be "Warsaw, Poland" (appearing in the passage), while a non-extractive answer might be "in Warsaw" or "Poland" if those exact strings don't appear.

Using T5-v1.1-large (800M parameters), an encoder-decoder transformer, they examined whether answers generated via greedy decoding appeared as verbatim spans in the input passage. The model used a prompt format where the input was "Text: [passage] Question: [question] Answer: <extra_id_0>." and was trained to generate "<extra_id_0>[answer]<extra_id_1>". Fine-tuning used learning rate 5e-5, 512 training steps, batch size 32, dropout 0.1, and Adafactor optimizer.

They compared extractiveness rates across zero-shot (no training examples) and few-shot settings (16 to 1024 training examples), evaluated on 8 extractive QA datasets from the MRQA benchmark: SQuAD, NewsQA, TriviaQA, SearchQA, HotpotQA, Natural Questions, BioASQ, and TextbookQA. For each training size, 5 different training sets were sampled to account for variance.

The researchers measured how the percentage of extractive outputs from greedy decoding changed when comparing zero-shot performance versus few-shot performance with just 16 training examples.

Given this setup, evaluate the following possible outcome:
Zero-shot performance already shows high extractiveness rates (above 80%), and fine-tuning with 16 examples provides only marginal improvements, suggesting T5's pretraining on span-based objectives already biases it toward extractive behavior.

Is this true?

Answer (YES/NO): NO